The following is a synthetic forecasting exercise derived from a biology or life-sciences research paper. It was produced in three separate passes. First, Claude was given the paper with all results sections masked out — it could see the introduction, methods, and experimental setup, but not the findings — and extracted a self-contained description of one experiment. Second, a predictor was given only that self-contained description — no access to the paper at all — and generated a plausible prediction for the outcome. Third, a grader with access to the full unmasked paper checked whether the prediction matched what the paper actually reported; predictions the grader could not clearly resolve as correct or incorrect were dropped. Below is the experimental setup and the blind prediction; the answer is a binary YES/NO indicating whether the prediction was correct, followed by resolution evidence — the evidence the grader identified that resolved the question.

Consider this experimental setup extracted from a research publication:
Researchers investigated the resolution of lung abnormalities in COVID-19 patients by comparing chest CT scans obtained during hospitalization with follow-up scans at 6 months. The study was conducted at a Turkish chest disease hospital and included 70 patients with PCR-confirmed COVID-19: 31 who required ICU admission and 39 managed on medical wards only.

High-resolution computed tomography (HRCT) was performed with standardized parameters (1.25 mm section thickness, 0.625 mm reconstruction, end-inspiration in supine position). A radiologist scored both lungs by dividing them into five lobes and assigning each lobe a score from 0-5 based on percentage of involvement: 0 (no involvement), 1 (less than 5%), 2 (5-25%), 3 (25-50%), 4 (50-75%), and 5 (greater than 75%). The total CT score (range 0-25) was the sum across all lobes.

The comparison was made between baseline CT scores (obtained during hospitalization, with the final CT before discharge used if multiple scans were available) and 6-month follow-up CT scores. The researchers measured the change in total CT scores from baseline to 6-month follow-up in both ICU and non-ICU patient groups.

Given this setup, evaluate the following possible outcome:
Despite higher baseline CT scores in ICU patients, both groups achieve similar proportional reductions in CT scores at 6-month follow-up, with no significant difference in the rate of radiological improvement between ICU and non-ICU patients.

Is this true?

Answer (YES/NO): NO